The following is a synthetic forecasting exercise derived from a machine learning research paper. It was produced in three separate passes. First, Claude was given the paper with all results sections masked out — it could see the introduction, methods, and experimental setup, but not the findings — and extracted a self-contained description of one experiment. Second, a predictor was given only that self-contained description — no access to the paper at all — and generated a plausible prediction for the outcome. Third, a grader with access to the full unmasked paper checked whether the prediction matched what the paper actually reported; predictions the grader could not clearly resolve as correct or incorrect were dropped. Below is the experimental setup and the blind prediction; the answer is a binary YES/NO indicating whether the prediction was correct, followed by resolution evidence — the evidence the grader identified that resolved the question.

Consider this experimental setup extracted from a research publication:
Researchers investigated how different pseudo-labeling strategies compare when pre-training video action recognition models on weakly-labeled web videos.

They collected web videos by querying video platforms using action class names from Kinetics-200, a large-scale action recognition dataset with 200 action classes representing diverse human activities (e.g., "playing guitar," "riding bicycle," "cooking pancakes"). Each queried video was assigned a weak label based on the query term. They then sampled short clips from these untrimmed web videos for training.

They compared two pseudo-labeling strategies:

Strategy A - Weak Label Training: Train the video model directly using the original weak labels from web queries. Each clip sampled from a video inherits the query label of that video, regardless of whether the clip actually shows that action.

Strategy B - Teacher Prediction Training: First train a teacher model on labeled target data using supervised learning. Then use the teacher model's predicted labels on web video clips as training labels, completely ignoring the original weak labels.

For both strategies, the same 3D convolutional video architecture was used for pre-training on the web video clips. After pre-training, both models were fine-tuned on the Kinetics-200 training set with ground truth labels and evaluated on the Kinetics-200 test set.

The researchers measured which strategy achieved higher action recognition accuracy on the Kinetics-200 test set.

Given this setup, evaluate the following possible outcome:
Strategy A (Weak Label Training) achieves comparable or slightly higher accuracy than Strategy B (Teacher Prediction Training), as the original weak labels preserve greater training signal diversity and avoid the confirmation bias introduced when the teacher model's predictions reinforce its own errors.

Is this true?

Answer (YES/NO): YES